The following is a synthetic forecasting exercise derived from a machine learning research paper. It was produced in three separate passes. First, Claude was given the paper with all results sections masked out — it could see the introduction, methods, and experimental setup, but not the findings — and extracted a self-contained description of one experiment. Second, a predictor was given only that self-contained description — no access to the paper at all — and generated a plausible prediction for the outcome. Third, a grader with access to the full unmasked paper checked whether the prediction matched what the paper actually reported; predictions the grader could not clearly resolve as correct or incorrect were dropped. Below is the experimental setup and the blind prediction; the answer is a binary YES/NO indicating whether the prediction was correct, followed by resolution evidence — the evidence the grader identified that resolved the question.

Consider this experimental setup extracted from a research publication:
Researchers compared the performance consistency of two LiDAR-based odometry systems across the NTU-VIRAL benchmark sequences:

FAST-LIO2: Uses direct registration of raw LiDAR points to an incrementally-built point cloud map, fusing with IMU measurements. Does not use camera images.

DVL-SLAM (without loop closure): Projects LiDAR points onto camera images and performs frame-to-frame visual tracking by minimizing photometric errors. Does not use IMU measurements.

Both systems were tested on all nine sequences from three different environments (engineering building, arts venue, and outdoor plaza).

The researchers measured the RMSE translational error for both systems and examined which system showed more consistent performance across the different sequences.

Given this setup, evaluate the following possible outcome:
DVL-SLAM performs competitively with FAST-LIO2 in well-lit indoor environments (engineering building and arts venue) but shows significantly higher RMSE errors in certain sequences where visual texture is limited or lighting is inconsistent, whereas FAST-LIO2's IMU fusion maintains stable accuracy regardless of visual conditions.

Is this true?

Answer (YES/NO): NO